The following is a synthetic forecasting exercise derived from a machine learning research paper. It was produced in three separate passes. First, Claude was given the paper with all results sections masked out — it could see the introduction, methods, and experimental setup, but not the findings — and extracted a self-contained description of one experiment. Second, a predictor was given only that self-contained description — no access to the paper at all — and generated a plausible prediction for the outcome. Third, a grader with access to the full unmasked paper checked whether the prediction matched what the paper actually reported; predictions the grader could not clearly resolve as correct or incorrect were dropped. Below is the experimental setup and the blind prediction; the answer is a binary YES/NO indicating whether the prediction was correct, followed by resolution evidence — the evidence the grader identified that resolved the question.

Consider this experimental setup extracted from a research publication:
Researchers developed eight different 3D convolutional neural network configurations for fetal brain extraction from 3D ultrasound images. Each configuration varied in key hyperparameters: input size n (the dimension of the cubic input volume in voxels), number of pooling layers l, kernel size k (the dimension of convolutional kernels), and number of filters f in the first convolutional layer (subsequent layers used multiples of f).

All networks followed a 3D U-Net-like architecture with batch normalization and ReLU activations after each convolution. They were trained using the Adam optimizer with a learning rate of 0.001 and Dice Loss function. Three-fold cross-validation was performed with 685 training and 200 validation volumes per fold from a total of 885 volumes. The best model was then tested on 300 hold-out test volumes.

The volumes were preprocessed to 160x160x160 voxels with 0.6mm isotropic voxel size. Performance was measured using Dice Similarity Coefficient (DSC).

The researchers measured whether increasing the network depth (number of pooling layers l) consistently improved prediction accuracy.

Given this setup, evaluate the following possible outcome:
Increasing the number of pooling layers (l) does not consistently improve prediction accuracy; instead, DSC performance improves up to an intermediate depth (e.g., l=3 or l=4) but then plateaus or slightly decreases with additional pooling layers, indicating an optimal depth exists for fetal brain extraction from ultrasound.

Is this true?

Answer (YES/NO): NO